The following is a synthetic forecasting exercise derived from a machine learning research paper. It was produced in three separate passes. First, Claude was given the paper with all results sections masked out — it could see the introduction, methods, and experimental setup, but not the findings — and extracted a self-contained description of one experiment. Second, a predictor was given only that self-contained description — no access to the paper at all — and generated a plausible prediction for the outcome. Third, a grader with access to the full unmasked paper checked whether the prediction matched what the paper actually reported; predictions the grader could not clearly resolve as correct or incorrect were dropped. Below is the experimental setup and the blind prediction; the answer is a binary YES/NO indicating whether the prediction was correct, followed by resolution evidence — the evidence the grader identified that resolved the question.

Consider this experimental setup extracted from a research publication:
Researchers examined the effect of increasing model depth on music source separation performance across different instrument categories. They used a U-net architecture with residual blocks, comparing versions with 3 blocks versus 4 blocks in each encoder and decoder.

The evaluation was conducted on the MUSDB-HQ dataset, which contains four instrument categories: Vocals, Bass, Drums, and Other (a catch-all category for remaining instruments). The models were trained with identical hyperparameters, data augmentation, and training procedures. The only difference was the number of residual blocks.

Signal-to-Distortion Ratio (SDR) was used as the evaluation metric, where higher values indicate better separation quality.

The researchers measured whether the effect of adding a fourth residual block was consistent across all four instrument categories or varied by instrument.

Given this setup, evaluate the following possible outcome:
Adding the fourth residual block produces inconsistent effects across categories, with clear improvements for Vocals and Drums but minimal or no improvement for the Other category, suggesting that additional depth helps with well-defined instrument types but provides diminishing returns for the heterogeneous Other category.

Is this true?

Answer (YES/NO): NO